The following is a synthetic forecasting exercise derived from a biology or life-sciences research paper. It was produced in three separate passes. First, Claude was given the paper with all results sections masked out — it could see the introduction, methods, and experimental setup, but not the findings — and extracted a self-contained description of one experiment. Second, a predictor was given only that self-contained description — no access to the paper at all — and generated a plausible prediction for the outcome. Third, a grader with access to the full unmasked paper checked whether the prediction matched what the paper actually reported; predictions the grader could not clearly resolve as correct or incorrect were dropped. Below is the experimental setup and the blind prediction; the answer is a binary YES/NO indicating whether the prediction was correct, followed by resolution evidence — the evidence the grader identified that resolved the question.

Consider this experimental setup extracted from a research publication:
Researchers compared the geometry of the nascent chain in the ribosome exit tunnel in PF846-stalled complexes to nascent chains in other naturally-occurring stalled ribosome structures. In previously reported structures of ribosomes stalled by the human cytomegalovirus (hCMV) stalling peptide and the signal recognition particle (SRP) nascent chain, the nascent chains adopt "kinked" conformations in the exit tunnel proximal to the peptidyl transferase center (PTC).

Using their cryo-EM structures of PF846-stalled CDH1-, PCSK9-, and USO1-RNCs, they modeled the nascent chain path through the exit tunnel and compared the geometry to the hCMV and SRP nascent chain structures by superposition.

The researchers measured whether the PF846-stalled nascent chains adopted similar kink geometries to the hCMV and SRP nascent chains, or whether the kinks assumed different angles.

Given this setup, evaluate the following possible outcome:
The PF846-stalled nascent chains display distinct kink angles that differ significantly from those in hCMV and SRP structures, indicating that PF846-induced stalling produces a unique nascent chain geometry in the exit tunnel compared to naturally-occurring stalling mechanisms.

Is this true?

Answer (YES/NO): YES